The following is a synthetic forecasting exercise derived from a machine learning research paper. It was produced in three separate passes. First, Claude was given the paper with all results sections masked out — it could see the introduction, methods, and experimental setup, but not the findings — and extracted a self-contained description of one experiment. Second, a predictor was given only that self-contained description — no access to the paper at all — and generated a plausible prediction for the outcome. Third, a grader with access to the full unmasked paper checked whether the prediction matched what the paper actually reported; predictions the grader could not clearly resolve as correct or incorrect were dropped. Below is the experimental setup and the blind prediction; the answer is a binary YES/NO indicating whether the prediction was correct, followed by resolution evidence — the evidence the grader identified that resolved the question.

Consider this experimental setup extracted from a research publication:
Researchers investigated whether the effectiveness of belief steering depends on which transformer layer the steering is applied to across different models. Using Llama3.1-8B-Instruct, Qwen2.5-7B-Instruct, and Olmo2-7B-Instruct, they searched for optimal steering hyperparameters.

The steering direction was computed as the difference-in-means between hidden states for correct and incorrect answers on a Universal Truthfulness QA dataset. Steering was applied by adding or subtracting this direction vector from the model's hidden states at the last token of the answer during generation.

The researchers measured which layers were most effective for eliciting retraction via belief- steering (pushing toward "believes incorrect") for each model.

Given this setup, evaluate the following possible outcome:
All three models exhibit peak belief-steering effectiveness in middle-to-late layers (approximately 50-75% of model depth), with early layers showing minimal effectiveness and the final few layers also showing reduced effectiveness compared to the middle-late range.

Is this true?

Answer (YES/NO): NO